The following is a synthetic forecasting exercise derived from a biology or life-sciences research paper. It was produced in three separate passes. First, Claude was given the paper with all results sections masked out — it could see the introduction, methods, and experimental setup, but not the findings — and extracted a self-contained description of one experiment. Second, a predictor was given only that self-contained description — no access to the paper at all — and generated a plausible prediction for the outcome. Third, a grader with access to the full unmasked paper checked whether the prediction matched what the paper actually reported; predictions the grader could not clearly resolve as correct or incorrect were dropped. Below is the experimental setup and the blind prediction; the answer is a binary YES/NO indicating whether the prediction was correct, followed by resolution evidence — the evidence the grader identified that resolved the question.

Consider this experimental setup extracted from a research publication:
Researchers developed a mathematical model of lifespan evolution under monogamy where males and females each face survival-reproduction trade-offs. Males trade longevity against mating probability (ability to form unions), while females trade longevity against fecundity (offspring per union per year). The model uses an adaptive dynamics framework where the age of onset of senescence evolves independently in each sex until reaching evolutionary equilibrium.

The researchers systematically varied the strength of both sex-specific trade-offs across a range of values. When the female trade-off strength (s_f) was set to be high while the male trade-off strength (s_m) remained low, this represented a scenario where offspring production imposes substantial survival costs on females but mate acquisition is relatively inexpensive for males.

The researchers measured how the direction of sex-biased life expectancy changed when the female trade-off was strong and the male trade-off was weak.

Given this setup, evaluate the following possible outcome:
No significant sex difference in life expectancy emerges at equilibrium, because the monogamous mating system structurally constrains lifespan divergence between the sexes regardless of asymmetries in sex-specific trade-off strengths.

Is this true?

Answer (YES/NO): NO